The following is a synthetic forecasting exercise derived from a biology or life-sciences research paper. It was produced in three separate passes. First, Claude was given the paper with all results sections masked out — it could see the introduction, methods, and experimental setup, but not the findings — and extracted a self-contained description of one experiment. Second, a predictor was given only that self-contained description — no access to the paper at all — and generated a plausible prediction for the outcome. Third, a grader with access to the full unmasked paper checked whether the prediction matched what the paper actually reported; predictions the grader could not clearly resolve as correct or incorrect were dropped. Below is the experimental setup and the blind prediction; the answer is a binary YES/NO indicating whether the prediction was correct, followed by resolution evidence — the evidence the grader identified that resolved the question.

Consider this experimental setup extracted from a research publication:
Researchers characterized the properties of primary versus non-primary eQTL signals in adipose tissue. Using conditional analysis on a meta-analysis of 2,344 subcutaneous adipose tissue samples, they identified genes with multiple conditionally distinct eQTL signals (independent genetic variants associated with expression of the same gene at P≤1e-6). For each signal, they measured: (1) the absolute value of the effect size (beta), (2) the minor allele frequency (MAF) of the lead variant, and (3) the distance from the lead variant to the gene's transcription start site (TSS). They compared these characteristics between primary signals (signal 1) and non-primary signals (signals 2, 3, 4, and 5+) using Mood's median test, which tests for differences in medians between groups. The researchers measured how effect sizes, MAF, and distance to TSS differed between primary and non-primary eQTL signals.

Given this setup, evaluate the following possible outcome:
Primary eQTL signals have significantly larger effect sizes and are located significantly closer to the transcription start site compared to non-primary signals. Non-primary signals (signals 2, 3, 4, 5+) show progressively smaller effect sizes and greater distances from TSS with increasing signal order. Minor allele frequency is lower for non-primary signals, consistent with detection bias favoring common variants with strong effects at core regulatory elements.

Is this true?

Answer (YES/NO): YES